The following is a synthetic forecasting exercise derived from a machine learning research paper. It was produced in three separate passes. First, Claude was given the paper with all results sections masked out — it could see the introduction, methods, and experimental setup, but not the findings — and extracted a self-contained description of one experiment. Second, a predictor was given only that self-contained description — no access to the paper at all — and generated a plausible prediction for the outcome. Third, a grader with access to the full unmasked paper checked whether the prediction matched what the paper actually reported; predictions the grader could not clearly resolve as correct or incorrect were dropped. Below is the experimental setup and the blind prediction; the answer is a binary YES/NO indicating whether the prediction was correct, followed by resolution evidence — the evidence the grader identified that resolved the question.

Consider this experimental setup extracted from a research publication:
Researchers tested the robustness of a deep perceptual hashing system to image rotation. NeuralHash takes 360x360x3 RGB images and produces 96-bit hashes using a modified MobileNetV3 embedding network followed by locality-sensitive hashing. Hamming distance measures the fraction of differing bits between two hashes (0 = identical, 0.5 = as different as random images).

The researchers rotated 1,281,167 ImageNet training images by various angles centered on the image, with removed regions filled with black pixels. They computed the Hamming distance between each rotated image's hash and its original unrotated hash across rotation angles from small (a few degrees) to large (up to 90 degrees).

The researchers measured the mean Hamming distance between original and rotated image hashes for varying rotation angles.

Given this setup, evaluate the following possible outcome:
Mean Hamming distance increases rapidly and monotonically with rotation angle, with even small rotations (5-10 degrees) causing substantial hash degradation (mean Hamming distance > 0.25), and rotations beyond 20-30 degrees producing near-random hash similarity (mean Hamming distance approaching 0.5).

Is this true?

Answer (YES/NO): NO